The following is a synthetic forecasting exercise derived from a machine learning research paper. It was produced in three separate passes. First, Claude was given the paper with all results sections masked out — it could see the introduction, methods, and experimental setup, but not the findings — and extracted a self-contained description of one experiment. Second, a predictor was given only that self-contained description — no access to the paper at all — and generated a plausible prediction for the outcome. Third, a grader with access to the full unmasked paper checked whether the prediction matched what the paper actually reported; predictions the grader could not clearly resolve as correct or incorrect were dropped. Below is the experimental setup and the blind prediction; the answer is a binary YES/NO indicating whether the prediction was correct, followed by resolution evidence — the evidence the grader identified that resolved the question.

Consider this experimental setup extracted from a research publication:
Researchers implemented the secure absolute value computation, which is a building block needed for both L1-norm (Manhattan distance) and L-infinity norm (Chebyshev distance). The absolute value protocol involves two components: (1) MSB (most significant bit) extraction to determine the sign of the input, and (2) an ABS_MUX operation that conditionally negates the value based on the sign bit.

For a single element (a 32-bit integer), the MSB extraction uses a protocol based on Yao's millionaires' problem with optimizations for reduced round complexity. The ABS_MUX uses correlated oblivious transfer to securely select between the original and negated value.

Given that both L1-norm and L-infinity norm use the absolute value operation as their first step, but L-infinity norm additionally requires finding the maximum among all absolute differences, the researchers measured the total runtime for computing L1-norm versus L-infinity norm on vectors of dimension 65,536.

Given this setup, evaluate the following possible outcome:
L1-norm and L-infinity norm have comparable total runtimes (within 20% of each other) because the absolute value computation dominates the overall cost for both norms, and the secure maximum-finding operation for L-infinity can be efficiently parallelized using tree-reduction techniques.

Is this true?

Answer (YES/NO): NO